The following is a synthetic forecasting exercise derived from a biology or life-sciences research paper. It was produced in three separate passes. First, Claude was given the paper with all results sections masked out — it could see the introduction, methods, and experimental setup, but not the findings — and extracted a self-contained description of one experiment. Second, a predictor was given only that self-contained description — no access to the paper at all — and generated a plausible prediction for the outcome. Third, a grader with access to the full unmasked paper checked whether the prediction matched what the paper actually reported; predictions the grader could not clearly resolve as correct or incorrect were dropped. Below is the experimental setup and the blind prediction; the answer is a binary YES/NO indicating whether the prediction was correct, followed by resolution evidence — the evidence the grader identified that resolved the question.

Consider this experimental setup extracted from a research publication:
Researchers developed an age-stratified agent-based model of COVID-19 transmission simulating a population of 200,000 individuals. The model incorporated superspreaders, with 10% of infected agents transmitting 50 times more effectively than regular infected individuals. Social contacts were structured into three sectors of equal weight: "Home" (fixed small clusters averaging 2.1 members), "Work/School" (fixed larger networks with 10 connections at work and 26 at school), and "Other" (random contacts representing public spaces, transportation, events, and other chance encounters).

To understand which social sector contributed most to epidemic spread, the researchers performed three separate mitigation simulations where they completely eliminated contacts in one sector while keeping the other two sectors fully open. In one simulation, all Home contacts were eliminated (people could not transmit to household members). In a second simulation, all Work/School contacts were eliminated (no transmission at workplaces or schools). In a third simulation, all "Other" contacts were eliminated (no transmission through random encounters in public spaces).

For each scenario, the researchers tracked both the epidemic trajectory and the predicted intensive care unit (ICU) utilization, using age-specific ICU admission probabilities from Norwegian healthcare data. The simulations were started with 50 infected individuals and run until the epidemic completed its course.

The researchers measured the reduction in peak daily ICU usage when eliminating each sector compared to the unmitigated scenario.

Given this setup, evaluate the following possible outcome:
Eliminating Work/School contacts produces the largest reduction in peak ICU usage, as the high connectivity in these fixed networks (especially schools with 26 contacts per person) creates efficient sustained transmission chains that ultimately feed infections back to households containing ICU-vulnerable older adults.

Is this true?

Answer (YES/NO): NO